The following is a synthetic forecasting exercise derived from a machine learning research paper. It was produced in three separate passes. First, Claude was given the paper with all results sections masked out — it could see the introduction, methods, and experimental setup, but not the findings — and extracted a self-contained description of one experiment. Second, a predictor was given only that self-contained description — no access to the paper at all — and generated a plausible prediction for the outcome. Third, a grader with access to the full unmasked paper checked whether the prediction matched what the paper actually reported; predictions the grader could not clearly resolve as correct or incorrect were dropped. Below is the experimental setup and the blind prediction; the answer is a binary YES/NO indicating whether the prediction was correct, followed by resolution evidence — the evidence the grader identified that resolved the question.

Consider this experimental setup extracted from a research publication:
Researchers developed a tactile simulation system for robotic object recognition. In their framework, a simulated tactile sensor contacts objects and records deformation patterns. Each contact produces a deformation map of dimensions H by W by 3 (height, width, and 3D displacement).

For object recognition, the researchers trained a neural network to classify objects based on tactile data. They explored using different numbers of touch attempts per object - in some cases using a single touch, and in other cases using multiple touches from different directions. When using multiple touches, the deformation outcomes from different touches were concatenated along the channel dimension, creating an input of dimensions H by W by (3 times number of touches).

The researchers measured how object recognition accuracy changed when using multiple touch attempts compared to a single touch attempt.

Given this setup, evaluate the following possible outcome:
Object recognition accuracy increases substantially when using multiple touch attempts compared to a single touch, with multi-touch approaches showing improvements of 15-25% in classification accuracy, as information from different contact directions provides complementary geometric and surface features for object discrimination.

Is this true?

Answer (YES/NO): NO